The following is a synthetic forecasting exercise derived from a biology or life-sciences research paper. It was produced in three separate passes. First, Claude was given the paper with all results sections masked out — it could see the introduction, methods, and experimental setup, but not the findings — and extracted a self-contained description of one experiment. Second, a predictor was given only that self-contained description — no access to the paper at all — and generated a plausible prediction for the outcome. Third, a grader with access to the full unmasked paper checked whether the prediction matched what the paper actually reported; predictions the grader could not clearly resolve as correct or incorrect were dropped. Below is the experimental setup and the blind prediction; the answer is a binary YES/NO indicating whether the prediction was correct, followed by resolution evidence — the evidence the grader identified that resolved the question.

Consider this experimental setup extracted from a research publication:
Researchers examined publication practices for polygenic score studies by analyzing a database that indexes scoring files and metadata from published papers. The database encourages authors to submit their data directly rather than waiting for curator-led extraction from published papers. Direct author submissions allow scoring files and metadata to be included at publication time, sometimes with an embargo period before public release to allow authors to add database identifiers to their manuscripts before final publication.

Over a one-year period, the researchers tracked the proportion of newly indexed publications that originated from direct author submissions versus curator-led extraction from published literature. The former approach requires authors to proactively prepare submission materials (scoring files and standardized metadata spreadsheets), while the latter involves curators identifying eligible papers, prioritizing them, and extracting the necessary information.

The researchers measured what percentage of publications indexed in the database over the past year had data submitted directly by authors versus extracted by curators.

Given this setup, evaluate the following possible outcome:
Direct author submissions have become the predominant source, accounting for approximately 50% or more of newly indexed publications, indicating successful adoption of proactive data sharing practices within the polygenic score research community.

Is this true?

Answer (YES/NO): NO